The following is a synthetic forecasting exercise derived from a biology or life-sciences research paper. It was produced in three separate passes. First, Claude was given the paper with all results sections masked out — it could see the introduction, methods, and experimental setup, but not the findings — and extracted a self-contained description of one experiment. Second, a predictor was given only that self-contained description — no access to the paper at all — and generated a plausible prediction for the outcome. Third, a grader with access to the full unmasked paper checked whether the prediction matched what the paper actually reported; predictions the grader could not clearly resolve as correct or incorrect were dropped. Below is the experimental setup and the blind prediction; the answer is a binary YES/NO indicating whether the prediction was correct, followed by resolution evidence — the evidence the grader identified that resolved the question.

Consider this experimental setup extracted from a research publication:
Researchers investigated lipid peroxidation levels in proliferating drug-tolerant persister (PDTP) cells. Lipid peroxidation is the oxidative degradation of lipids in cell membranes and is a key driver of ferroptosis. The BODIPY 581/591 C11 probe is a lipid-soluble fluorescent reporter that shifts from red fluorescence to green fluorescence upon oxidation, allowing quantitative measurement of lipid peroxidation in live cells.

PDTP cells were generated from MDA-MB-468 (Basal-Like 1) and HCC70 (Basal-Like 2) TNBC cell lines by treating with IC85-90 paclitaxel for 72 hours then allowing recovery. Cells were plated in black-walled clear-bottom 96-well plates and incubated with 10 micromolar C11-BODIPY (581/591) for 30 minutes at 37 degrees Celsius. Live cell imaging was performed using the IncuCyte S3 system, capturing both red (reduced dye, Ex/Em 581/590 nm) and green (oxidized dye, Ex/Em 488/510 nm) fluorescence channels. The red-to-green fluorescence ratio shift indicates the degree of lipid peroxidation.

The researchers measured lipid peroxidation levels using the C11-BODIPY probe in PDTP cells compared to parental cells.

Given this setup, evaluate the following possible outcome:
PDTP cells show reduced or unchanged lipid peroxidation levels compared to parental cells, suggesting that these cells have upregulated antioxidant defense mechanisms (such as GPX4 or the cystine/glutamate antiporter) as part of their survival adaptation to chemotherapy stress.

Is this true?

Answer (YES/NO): NO